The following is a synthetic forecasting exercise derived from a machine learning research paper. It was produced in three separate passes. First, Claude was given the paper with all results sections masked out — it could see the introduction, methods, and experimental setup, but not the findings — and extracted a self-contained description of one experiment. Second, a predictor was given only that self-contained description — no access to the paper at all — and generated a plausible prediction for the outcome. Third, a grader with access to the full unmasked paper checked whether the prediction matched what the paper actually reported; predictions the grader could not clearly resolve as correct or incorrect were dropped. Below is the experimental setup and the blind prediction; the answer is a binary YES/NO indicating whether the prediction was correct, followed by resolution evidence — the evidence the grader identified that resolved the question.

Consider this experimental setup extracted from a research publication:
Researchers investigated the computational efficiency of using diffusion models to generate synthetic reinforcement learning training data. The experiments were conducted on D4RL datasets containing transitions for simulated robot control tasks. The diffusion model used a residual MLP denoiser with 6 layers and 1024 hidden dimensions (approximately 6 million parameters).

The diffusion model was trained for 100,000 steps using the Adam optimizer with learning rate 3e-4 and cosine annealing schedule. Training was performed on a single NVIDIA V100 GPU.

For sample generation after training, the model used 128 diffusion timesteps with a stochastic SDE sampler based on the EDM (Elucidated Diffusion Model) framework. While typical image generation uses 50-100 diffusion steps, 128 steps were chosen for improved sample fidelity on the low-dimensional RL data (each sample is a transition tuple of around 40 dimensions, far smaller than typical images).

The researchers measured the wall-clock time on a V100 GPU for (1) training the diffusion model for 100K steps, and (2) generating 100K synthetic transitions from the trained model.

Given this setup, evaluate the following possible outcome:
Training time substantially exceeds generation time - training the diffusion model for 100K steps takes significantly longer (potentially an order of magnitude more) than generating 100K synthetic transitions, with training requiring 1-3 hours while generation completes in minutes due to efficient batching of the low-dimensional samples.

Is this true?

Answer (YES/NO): NO